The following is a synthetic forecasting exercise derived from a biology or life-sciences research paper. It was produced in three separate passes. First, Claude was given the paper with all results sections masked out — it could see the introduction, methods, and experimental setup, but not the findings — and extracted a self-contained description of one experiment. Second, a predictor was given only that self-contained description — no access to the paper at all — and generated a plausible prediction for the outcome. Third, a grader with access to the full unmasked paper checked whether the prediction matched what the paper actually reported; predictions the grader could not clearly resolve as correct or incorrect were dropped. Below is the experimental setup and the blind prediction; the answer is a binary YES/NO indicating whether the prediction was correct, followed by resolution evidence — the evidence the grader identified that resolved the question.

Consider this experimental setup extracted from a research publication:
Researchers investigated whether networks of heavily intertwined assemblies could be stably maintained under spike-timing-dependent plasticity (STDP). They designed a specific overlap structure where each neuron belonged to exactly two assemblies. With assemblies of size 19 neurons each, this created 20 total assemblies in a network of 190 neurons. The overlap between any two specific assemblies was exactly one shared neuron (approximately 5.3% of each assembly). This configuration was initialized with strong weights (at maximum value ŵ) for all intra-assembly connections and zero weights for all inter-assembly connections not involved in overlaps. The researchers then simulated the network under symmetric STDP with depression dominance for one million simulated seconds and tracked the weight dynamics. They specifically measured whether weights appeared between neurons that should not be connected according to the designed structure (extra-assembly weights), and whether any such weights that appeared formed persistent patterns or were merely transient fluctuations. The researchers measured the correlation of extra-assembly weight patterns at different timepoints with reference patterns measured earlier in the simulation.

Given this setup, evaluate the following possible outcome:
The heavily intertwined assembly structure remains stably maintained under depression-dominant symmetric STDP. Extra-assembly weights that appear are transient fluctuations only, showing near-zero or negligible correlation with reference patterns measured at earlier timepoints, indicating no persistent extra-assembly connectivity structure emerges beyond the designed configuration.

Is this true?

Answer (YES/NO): YES